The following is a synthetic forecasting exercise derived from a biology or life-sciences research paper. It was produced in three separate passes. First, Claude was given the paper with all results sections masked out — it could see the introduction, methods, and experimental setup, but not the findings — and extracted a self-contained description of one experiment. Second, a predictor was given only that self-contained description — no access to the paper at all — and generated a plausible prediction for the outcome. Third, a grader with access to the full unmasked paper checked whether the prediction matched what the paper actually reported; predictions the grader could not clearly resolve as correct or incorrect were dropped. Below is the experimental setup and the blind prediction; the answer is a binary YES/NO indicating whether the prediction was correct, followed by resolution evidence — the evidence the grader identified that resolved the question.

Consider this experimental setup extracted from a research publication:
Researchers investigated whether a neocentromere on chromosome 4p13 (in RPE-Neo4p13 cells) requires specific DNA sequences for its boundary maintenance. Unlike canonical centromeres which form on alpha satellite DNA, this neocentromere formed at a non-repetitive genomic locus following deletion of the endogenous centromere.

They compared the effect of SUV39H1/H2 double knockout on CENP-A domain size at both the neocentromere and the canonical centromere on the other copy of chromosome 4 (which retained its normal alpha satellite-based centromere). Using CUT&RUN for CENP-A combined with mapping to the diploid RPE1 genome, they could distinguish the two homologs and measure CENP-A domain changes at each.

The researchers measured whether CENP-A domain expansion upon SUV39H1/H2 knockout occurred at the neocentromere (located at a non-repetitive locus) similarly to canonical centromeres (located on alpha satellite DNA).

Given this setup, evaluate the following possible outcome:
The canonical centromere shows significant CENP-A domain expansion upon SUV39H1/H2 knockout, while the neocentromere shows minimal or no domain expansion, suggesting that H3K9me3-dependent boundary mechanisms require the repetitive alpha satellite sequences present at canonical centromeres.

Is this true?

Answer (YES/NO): NO